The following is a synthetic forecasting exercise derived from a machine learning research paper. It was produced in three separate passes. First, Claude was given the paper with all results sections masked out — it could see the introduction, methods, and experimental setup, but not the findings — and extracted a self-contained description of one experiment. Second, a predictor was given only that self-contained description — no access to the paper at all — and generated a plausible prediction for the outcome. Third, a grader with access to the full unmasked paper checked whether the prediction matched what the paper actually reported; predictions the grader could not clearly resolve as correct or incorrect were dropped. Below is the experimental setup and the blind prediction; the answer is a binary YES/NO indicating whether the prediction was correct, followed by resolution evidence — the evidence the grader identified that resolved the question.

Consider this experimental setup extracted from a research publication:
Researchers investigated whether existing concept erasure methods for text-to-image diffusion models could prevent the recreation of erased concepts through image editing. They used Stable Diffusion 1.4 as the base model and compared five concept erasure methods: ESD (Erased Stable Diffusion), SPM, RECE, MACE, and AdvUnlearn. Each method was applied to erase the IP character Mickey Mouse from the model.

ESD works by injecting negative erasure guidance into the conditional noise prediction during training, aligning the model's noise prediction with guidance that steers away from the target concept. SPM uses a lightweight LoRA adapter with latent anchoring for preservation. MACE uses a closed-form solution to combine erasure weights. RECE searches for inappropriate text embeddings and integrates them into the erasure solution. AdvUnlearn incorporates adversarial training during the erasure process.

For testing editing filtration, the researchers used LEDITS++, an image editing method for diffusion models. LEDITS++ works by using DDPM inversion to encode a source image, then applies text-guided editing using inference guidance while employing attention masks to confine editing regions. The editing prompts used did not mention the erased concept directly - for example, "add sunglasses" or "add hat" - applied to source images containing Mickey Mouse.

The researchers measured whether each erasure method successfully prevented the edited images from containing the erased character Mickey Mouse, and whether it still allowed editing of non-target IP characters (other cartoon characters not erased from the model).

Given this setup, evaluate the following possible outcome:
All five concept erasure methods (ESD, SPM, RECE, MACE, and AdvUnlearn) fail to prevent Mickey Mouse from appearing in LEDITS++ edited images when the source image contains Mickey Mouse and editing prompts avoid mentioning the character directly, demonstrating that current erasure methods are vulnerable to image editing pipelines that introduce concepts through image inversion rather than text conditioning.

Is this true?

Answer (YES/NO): NO